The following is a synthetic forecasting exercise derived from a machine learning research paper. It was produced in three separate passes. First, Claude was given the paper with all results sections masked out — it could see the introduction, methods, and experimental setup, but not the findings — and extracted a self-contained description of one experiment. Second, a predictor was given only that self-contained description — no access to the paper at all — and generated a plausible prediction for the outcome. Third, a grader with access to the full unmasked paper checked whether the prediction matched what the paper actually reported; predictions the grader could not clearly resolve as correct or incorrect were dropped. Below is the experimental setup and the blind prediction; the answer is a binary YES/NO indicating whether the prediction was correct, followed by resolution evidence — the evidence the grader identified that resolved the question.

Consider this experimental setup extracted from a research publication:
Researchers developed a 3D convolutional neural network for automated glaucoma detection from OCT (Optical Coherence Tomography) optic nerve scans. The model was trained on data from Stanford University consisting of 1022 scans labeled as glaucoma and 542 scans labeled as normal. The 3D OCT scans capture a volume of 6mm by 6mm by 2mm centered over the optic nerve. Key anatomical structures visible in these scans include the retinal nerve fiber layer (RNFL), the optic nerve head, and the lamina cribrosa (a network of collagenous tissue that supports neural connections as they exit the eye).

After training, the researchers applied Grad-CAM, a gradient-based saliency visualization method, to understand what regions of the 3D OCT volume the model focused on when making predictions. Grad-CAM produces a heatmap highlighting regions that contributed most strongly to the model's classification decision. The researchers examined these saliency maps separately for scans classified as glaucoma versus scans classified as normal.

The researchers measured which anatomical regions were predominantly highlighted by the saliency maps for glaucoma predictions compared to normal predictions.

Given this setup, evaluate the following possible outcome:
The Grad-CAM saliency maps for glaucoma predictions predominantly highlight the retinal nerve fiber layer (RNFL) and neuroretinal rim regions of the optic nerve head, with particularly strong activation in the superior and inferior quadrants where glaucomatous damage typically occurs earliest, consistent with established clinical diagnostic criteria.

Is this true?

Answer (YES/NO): NO